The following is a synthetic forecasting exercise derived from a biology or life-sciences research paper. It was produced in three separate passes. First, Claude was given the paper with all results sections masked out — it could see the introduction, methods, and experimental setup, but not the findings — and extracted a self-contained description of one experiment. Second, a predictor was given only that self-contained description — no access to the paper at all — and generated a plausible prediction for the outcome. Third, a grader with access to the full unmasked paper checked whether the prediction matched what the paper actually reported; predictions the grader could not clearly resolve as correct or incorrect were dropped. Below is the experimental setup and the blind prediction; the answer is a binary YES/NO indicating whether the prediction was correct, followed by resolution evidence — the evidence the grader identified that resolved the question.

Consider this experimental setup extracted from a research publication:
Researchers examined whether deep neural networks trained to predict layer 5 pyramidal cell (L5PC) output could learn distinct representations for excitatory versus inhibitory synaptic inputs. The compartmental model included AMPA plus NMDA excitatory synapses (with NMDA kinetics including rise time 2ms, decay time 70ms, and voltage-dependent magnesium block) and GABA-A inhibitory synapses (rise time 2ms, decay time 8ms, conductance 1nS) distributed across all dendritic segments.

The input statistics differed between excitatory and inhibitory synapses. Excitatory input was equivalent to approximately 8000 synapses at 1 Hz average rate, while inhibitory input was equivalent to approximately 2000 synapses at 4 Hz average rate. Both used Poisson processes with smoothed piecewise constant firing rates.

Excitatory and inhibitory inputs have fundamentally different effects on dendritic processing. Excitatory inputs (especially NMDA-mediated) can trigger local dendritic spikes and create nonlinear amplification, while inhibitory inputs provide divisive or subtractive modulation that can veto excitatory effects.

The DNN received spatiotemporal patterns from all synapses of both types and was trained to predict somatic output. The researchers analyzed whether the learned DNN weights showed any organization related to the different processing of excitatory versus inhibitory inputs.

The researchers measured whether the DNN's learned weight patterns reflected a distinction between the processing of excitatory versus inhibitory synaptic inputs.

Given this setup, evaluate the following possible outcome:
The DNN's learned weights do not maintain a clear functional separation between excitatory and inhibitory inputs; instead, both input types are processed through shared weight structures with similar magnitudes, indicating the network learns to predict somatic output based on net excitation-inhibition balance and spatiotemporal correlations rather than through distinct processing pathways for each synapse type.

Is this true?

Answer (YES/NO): NO